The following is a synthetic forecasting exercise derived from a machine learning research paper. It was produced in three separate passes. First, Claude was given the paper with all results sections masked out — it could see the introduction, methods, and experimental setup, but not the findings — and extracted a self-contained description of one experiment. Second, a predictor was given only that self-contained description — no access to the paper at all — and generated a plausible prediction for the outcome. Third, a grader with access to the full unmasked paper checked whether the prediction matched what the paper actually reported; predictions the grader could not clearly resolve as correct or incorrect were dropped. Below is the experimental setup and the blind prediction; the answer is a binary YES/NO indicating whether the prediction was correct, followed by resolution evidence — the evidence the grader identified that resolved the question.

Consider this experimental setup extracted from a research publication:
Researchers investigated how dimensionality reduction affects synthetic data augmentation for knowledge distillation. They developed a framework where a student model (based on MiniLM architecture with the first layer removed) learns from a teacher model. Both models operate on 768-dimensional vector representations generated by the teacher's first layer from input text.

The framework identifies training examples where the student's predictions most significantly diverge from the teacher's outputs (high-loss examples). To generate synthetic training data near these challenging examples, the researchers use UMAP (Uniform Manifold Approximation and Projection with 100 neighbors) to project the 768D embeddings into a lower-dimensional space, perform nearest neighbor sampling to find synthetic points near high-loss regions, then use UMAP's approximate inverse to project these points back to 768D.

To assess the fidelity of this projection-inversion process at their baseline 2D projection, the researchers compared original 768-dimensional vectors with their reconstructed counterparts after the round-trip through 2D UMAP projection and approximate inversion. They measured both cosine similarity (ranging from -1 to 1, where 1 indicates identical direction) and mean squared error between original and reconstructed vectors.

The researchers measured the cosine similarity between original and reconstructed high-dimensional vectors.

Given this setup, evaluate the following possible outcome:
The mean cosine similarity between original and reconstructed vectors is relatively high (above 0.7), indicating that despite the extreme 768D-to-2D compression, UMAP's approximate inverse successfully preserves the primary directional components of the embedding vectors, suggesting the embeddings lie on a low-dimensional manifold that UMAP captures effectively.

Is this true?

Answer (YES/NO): NO